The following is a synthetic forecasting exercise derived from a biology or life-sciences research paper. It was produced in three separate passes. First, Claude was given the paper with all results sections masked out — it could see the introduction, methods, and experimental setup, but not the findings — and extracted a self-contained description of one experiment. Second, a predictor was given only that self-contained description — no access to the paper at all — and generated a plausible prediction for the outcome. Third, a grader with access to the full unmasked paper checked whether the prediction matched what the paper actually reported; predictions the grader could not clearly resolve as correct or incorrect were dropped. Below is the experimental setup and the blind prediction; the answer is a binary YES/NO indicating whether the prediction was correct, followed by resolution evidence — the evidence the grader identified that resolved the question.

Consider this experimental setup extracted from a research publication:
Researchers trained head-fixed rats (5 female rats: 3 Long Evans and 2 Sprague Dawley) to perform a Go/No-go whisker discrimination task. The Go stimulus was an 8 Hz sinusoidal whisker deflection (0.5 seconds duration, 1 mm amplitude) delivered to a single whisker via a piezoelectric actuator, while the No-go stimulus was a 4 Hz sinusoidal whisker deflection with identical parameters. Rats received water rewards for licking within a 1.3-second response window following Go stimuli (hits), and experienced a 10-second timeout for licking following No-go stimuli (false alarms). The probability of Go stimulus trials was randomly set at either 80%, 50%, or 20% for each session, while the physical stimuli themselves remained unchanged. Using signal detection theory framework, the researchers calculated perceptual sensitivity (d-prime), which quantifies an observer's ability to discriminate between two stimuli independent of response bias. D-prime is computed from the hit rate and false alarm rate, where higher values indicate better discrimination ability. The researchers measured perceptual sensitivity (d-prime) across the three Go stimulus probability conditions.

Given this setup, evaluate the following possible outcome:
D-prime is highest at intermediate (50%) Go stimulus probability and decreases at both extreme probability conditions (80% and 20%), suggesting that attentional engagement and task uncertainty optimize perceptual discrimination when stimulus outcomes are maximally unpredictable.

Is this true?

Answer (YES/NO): NO